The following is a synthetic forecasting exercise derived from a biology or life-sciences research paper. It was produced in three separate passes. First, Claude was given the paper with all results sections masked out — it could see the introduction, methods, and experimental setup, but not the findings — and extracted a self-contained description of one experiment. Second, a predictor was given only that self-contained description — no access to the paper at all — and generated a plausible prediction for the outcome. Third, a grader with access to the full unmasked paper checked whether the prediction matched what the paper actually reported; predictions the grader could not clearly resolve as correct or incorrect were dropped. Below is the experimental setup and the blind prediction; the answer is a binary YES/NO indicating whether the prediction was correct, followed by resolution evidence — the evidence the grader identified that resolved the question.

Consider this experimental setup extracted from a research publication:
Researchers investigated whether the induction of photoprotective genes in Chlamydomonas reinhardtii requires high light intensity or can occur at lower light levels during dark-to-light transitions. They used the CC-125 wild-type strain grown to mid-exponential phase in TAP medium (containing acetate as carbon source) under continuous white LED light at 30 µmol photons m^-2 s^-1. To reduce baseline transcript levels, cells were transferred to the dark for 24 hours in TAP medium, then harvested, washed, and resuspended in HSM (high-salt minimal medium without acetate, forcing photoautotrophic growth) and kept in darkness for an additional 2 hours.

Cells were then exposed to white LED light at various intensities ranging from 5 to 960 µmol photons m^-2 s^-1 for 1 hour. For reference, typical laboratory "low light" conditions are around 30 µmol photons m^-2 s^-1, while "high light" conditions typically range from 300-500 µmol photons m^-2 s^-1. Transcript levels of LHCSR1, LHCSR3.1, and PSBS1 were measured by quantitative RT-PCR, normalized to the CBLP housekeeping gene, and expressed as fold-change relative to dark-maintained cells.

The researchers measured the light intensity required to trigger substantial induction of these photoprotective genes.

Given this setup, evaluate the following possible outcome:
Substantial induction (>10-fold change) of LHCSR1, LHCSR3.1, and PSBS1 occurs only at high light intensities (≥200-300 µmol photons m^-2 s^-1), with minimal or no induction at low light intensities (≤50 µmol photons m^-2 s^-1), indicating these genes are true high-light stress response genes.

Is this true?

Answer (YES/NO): NO